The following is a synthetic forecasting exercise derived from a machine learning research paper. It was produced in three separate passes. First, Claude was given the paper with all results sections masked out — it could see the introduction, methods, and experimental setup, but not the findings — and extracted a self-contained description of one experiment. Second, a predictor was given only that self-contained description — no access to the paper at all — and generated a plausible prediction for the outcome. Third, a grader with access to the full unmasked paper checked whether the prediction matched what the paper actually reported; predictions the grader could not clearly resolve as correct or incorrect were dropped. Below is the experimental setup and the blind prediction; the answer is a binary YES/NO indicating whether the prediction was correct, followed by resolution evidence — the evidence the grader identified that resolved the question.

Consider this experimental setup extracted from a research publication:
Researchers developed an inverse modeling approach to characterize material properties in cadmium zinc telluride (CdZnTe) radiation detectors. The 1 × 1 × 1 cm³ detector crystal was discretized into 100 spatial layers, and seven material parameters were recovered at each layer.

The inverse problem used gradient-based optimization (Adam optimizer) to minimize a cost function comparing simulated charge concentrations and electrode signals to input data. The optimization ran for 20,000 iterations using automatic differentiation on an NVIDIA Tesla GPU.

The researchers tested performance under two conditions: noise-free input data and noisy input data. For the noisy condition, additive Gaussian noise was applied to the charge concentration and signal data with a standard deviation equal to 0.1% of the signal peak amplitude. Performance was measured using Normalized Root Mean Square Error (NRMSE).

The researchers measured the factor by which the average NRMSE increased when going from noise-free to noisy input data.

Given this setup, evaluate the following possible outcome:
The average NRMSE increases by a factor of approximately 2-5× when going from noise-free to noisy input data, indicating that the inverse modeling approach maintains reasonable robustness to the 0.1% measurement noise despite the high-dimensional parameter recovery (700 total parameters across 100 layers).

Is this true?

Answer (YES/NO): NO